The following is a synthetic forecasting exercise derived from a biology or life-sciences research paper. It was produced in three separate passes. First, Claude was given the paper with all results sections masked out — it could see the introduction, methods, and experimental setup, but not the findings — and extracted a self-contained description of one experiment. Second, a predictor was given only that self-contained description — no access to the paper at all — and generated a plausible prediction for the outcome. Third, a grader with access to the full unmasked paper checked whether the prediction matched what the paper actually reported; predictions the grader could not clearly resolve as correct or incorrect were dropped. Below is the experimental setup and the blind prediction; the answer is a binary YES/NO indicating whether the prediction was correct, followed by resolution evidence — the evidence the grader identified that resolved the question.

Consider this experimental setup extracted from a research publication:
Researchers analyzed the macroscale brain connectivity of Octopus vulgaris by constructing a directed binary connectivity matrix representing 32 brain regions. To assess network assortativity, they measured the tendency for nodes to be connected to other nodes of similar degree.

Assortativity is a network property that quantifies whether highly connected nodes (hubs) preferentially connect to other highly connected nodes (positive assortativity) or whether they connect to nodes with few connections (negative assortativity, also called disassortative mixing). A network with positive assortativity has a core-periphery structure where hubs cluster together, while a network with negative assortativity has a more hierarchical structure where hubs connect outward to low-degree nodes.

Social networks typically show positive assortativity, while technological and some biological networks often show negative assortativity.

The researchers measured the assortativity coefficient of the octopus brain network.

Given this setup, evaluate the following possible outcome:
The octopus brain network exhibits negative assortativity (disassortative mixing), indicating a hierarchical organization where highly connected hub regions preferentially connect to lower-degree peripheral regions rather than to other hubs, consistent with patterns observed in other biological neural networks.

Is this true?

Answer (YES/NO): NO